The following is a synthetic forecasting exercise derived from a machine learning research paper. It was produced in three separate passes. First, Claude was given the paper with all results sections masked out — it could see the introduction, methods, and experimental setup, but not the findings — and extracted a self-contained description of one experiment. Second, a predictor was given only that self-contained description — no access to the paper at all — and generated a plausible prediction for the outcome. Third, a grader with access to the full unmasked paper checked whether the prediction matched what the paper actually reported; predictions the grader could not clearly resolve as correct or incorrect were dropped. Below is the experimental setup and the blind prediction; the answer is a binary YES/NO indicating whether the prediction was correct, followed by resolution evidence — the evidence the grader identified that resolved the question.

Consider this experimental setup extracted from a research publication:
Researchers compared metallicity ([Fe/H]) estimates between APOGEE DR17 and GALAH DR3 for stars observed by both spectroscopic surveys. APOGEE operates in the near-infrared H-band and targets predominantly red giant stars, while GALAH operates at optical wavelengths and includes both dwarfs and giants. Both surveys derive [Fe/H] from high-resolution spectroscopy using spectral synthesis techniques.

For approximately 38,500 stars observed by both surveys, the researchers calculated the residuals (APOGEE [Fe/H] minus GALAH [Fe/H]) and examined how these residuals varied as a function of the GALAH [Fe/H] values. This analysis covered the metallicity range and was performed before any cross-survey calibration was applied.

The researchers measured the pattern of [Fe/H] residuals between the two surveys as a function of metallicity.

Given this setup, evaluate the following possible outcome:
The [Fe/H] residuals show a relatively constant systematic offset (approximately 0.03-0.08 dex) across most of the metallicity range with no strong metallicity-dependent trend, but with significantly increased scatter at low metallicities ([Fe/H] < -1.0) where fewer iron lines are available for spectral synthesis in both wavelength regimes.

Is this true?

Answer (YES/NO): NO